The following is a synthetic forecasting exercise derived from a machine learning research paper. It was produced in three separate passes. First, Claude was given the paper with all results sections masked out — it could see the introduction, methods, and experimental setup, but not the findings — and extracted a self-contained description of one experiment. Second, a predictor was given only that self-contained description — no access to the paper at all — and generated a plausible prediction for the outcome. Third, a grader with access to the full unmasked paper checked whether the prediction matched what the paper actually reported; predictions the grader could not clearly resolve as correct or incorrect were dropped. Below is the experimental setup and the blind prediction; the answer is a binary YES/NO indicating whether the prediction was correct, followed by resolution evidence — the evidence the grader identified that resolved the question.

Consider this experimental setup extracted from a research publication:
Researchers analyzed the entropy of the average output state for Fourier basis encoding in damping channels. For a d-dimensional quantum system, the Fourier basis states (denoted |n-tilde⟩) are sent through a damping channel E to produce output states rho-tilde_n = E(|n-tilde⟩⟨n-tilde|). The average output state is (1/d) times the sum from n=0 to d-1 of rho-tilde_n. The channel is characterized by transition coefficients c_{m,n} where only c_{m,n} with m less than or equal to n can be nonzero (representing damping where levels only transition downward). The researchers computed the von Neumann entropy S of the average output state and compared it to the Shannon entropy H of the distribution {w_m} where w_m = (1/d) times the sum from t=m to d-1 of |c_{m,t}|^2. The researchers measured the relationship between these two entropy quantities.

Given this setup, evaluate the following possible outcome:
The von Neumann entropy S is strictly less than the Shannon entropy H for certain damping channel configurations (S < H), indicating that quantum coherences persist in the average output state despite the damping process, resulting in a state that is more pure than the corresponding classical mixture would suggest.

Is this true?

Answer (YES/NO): NO